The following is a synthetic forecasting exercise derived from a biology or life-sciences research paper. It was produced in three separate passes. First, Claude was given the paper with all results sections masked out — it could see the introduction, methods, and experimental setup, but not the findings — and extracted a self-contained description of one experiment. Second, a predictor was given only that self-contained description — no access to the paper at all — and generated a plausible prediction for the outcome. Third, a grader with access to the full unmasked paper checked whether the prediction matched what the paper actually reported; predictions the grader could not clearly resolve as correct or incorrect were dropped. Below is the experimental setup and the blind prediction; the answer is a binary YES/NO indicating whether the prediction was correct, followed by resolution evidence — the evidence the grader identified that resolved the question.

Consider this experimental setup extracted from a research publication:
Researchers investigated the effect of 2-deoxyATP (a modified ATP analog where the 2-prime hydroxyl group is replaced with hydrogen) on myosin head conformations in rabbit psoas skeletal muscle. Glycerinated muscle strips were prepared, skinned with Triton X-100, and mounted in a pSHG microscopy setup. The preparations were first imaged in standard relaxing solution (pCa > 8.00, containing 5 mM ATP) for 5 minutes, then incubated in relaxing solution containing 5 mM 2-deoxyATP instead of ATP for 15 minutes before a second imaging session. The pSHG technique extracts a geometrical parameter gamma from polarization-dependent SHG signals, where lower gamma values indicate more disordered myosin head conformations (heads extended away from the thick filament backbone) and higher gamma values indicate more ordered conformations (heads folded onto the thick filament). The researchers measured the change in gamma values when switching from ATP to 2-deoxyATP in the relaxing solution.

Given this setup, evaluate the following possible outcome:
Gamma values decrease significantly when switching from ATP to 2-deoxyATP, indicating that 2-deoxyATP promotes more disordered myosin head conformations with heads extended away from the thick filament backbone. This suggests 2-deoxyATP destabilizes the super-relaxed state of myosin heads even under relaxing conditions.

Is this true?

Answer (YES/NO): NO